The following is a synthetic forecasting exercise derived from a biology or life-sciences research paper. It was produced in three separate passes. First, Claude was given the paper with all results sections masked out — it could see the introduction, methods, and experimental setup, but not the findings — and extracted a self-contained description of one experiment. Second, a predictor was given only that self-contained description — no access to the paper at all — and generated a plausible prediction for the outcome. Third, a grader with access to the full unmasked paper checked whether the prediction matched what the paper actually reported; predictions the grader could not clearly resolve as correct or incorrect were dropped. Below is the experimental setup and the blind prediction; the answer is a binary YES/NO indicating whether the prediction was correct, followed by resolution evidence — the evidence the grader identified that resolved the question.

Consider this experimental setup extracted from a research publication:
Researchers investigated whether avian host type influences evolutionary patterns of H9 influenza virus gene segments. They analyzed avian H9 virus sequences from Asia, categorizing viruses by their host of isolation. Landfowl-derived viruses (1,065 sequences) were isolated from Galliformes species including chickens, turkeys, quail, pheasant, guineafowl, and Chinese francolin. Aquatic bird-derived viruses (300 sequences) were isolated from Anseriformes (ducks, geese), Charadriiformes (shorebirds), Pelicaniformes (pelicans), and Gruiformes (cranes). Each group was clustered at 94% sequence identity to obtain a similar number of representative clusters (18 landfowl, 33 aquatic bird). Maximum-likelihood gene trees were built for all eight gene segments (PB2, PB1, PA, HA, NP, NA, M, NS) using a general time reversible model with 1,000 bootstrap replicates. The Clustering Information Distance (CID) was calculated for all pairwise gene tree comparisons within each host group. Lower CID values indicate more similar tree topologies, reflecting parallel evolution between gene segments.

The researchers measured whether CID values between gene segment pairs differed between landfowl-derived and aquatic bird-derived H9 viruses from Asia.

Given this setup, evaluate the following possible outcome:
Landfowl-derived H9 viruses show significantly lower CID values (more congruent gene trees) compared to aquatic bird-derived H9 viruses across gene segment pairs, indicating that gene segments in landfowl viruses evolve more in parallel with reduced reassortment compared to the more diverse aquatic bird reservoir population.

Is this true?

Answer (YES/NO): NO